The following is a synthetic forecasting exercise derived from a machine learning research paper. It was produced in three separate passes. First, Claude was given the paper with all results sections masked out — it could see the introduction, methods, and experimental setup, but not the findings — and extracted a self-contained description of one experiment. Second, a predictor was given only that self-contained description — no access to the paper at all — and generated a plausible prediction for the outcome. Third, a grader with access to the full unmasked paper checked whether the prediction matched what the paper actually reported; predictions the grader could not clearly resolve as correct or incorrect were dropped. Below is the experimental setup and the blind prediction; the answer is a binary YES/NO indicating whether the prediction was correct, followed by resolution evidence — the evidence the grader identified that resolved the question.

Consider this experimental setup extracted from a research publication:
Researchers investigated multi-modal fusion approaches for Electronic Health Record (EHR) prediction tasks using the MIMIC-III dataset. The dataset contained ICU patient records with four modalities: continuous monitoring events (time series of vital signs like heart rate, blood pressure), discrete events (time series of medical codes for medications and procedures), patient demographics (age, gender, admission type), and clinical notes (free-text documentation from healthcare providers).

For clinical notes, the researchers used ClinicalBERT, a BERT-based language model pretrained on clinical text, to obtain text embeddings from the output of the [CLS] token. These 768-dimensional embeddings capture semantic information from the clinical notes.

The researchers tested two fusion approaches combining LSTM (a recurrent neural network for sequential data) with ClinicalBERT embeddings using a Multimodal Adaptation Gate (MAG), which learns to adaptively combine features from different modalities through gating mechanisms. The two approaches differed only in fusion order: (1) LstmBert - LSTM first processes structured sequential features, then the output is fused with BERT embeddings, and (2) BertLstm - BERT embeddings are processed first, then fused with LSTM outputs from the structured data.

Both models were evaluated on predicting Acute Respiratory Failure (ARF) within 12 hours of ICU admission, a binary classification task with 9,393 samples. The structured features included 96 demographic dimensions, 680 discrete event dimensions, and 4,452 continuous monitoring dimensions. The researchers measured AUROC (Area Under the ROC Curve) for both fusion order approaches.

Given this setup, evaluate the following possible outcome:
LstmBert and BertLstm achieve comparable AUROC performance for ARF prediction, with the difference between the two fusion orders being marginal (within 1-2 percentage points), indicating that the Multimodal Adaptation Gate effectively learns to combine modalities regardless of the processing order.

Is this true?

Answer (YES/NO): YES